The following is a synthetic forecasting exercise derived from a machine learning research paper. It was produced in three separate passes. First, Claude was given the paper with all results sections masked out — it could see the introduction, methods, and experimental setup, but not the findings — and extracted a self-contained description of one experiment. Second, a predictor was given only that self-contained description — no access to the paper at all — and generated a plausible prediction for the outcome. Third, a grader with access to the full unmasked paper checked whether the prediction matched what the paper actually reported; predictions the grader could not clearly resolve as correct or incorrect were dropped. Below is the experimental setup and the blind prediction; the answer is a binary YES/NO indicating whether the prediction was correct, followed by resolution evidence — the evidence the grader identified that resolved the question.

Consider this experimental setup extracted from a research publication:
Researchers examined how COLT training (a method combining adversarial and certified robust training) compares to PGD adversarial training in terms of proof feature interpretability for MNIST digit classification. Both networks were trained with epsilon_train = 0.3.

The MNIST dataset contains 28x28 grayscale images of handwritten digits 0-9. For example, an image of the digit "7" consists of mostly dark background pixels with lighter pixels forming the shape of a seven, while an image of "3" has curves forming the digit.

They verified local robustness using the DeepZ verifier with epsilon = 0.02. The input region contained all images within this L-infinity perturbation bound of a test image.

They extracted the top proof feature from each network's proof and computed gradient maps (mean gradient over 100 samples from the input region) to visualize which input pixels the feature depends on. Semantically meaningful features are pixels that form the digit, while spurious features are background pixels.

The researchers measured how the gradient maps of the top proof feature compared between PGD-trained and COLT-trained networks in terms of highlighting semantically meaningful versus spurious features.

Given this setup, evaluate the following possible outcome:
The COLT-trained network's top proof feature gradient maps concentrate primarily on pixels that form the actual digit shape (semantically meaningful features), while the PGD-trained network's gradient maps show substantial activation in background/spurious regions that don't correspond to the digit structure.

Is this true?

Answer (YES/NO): NO